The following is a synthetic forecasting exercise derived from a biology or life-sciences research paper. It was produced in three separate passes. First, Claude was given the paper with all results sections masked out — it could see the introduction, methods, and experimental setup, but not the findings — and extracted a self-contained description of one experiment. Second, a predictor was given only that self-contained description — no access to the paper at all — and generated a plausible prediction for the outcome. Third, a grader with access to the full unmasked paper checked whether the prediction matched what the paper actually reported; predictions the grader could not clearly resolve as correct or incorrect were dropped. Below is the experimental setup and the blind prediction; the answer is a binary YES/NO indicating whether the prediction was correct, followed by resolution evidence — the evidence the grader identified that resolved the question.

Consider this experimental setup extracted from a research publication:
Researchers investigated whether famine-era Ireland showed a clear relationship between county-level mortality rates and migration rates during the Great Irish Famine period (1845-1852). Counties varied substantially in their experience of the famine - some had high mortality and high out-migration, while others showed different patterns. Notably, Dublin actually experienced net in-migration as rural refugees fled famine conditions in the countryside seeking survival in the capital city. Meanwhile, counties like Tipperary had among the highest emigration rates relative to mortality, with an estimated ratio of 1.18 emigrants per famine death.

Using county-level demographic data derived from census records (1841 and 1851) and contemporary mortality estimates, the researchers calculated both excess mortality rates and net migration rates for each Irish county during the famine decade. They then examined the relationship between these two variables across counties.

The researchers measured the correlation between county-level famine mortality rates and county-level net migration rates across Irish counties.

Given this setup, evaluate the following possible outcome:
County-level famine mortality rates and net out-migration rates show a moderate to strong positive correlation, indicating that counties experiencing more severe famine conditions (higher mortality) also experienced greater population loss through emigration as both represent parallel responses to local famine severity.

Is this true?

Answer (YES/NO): NO